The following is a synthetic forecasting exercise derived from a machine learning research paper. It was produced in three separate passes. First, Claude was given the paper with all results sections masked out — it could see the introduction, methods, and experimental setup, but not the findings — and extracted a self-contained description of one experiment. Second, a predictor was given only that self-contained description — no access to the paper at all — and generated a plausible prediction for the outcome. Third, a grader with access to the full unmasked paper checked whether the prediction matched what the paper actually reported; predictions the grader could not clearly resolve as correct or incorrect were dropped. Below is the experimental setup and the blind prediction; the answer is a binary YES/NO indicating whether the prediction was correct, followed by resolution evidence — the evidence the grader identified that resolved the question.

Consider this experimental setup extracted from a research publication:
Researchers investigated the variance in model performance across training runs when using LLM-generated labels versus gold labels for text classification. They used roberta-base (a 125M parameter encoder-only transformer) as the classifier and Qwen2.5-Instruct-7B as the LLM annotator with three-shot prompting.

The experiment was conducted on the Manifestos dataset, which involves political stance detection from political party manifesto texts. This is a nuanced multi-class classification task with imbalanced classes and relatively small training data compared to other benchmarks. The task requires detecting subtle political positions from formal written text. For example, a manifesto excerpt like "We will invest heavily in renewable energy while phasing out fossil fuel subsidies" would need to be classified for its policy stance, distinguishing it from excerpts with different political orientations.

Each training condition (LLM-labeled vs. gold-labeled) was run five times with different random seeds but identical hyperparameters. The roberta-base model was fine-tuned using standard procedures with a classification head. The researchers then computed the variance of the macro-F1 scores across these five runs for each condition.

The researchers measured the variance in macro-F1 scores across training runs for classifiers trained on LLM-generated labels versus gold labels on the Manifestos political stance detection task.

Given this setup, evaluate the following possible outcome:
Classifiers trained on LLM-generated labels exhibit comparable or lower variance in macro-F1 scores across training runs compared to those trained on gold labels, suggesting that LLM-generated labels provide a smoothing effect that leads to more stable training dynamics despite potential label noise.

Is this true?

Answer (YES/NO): NO